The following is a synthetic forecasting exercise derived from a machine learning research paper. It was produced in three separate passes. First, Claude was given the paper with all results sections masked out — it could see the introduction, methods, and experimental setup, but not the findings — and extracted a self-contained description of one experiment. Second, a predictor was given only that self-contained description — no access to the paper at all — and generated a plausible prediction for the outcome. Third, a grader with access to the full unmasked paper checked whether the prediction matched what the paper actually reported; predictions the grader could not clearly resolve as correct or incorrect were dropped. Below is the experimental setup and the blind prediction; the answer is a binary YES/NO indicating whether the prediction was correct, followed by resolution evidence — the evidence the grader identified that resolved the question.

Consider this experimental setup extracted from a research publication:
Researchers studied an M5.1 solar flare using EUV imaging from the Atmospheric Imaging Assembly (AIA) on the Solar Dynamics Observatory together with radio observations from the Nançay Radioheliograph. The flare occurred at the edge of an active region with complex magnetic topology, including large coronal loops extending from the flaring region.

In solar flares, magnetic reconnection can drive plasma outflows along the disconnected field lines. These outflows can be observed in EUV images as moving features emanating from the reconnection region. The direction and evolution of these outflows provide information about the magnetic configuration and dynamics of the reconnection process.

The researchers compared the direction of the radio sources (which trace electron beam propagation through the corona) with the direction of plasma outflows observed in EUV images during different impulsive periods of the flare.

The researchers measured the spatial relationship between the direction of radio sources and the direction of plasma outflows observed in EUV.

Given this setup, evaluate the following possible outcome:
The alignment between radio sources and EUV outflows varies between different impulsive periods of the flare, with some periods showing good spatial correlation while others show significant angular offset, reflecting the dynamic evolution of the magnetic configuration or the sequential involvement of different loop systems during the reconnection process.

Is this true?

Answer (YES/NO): NO